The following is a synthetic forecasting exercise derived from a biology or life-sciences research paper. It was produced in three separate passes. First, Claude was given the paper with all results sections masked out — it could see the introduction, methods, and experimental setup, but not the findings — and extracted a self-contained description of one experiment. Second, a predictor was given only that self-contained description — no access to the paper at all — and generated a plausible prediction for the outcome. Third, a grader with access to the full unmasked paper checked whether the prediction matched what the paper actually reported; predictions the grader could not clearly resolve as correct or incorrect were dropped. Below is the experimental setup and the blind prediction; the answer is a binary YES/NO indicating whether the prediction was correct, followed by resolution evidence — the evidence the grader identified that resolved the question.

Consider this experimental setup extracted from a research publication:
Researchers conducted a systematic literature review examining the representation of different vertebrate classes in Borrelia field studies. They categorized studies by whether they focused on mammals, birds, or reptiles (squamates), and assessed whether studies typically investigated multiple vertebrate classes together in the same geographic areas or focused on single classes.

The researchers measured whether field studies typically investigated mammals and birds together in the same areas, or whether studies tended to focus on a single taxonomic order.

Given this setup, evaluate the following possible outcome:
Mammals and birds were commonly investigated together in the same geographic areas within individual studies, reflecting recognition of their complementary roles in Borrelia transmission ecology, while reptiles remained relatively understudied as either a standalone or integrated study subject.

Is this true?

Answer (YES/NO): NO